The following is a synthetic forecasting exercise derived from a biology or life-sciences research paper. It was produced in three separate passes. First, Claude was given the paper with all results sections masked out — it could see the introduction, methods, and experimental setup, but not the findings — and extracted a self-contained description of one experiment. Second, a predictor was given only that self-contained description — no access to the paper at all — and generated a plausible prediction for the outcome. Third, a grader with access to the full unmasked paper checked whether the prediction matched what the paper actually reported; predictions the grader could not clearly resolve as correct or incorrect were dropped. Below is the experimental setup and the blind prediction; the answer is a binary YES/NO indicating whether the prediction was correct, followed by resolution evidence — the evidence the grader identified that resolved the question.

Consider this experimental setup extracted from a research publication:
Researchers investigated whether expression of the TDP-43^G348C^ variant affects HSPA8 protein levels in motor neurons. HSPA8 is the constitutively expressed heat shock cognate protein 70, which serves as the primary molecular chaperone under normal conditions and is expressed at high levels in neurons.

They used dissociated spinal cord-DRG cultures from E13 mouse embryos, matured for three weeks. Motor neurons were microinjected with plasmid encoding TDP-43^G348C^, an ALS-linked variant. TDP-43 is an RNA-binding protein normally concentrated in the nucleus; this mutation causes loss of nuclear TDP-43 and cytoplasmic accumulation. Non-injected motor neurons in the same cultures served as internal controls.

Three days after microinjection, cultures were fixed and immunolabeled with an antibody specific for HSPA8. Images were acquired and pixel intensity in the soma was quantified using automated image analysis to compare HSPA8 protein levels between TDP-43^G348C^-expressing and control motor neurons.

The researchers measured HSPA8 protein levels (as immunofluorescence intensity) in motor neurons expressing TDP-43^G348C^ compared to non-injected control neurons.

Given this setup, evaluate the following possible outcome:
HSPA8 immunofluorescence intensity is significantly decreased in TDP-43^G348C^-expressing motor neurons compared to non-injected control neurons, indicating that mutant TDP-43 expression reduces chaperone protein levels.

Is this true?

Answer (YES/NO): YES